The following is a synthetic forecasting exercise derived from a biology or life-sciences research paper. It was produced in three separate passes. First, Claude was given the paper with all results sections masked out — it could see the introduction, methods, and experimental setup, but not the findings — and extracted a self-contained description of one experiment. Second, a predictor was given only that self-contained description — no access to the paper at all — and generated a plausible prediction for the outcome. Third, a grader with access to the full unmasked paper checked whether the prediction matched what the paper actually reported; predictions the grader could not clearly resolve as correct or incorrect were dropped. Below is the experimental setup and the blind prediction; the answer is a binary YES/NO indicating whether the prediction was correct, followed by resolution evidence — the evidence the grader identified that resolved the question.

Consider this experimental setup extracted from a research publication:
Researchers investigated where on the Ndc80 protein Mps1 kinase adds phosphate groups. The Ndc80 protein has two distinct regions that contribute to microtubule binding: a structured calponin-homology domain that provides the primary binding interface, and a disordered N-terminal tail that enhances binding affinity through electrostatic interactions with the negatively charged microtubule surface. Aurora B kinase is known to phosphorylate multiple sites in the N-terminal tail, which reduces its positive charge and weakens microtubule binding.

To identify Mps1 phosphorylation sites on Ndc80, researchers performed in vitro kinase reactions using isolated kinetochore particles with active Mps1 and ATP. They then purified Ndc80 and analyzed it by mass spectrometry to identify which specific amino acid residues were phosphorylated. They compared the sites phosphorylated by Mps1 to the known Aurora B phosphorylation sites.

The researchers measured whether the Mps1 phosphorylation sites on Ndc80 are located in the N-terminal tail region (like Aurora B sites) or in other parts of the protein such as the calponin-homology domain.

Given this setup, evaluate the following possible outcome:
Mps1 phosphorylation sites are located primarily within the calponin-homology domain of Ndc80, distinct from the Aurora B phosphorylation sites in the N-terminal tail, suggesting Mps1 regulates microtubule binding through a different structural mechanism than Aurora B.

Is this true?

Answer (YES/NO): NO